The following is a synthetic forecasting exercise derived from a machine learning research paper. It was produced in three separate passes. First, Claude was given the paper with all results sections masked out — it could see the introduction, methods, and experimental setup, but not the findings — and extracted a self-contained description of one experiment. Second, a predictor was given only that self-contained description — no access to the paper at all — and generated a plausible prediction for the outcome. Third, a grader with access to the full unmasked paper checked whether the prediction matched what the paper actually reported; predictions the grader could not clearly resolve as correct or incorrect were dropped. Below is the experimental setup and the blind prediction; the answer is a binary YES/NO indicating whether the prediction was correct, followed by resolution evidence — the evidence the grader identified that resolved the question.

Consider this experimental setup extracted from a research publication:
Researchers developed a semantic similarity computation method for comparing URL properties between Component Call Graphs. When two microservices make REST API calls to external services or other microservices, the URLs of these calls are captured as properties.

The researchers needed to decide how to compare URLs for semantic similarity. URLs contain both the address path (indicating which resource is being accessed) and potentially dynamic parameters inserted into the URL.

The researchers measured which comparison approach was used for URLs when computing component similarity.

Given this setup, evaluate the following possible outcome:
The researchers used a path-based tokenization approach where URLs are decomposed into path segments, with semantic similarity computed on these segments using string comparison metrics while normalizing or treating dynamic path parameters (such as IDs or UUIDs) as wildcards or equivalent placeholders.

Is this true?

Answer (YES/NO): NO